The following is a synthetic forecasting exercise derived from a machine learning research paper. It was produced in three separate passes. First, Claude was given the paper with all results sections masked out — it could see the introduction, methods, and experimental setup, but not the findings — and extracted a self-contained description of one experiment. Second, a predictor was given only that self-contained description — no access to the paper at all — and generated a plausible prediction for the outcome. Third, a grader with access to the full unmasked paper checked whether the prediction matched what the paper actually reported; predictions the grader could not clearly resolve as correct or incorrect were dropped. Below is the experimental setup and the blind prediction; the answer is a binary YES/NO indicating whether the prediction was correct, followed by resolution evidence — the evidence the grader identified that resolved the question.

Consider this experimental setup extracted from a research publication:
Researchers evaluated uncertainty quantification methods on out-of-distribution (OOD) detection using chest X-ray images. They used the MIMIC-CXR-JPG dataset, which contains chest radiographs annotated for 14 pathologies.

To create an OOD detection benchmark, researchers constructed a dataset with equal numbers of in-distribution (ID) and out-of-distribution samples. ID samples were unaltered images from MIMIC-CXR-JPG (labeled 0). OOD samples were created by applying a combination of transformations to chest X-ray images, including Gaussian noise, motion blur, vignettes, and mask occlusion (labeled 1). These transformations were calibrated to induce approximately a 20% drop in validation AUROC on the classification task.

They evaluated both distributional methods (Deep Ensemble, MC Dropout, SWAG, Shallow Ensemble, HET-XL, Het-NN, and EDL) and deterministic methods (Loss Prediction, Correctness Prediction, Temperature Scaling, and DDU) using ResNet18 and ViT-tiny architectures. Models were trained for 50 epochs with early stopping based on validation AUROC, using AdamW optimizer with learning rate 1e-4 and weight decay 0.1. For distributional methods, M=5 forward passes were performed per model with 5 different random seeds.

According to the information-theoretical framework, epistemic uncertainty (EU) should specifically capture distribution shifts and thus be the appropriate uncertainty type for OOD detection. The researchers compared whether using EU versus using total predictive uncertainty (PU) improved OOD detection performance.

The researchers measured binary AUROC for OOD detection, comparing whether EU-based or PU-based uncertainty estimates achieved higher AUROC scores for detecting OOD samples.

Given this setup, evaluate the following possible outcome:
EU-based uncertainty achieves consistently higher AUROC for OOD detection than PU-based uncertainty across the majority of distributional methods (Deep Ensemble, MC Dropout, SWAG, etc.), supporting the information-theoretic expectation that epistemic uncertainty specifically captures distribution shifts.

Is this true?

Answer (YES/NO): NO